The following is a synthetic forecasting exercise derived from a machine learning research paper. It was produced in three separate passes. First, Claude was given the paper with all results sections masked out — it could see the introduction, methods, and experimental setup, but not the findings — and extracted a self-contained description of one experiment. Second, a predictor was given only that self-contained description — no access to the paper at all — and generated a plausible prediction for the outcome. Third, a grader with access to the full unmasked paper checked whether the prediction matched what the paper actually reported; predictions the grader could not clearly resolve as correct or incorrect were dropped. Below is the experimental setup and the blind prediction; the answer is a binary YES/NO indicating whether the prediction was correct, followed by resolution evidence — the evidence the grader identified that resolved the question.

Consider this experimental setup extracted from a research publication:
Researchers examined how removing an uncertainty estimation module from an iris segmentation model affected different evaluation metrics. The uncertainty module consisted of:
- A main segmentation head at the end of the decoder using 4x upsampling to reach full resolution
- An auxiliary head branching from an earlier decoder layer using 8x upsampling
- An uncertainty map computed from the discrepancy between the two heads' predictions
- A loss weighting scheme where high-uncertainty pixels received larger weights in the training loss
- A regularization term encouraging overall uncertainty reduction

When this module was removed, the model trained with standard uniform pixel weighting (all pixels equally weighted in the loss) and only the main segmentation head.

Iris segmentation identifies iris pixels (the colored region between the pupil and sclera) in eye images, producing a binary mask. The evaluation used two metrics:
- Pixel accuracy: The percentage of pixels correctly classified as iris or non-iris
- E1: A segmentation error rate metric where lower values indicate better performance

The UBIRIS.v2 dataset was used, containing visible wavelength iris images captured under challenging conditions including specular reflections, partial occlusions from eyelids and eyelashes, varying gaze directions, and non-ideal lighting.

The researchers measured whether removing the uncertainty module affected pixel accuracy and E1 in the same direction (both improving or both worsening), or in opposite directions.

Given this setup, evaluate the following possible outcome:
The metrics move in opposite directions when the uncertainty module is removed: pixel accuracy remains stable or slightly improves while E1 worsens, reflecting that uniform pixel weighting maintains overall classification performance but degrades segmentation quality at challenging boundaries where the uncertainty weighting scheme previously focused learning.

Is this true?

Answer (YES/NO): YES